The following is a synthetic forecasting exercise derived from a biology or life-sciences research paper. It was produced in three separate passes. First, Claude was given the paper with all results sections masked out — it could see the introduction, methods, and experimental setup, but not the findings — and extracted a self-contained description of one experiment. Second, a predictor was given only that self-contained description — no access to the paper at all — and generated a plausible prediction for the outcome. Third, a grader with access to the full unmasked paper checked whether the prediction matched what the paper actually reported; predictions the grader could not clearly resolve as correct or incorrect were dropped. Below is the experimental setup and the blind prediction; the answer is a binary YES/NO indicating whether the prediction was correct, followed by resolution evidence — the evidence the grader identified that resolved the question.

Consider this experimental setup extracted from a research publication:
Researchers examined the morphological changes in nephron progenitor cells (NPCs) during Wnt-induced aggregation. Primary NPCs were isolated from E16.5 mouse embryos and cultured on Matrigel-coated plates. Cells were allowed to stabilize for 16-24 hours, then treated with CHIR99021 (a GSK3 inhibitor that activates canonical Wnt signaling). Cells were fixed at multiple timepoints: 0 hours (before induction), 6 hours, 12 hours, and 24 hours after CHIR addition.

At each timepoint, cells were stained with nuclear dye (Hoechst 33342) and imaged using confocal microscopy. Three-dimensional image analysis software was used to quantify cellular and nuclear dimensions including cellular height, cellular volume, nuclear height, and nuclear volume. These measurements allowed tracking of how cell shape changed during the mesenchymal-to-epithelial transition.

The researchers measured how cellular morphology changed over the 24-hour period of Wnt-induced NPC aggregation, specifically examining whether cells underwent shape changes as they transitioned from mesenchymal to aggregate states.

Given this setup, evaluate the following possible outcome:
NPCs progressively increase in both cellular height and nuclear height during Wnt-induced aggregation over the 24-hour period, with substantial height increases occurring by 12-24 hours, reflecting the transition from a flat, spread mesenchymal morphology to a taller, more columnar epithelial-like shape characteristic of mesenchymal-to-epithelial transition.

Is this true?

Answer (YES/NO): YES